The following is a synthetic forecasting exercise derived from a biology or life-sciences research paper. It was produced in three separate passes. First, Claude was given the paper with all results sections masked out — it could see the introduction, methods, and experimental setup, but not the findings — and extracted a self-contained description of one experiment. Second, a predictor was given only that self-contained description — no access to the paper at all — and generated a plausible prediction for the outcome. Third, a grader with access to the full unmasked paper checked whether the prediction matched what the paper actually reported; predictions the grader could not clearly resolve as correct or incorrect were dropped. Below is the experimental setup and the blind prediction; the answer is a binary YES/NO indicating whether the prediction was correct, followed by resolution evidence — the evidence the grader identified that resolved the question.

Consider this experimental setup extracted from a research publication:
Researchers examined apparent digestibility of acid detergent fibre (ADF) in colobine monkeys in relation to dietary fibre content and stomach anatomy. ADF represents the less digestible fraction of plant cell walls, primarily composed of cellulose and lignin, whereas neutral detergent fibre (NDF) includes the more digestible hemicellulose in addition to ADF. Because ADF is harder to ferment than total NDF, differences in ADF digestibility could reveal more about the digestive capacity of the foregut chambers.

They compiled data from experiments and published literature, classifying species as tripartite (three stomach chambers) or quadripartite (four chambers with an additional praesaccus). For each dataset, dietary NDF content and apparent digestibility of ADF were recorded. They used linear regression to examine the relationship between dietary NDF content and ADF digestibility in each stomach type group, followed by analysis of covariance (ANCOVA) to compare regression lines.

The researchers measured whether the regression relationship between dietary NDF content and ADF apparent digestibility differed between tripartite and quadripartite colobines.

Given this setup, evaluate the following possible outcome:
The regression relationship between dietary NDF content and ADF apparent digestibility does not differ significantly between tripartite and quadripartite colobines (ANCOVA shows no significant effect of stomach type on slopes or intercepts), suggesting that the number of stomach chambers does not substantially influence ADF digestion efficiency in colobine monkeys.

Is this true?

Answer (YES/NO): NO